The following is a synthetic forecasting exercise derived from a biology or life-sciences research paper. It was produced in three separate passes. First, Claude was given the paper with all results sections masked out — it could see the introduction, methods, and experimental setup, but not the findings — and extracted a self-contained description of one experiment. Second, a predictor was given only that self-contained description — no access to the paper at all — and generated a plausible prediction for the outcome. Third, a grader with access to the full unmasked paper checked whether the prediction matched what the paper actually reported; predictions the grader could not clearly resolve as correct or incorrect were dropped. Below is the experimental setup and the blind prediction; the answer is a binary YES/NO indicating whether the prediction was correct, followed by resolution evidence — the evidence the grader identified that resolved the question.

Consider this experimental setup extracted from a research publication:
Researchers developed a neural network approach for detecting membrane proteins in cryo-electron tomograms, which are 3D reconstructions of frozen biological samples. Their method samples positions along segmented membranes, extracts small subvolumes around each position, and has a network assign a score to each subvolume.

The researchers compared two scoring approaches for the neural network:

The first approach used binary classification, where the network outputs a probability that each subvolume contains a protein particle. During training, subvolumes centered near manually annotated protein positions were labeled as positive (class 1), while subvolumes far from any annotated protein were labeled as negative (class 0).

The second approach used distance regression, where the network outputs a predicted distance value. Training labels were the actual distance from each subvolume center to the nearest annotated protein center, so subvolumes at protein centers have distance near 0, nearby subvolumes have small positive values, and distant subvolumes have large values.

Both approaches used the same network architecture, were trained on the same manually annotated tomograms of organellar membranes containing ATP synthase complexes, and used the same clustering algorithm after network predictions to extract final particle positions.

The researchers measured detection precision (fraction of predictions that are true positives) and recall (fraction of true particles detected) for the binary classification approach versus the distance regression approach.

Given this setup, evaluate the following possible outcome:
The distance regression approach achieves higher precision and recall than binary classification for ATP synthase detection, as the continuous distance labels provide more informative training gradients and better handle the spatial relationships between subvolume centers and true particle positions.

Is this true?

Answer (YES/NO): NO